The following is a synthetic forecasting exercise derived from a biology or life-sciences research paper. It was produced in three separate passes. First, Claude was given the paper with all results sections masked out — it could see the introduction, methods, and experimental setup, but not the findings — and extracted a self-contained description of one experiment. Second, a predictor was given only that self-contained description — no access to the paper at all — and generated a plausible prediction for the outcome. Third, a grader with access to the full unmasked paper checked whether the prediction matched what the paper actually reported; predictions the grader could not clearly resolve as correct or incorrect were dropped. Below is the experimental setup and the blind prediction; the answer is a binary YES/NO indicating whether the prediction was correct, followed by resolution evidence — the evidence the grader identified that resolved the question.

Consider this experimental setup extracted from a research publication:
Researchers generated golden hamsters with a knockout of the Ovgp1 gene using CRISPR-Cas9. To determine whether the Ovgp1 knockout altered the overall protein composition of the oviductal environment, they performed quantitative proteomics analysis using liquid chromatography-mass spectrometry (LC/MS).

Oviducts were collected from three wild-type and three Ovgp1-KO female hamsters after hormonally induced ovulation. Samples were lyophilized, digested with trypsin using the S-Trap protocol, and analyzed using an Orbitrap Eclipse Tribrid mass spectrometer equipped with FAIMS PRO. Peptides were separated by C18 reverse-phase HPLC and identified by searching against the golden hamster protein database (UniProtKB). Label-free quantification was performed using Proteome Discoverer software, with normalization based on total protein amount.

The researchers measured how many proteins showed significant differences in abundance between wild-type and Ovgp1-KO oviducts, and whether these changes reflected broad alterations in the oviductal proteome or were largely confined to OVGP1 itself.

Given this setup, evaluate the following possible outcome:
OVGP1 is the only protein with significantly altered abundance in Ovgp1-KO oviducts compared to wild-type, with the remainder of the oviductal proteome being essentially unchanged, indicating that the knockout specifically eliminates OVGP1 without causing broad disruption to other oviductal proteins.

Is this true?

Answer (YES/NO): NO